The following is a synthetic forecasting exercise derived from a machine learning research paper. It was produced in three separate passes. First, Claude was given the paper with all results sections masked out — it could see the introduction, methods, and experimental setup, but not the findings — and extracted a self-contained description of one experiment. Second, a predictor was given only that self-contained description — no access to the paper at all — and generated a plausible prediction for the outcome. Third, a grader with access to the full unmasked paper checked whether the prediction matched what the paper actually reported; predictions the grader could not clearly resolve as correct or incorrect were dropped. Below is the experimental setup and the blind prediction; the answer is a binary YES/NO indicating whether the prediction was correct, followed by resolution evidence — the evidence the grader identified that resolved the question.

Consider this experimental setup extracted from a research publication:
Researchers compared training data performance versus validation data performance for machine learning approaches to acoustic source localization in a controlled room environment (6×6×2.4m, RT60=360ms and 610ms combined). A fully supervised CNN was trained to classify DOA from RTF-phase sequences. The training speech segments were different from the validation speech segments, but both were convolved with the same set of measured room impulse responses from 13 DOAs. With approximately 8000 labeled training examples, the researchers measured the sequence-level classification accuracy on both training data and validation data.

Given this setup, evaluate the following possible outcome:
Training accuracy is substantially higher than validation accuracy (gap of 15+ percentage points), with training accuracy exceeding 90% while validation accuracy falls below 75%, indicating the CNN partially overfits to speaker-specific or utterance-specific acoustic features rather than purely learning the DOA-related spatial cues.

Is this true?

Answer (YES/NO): NO